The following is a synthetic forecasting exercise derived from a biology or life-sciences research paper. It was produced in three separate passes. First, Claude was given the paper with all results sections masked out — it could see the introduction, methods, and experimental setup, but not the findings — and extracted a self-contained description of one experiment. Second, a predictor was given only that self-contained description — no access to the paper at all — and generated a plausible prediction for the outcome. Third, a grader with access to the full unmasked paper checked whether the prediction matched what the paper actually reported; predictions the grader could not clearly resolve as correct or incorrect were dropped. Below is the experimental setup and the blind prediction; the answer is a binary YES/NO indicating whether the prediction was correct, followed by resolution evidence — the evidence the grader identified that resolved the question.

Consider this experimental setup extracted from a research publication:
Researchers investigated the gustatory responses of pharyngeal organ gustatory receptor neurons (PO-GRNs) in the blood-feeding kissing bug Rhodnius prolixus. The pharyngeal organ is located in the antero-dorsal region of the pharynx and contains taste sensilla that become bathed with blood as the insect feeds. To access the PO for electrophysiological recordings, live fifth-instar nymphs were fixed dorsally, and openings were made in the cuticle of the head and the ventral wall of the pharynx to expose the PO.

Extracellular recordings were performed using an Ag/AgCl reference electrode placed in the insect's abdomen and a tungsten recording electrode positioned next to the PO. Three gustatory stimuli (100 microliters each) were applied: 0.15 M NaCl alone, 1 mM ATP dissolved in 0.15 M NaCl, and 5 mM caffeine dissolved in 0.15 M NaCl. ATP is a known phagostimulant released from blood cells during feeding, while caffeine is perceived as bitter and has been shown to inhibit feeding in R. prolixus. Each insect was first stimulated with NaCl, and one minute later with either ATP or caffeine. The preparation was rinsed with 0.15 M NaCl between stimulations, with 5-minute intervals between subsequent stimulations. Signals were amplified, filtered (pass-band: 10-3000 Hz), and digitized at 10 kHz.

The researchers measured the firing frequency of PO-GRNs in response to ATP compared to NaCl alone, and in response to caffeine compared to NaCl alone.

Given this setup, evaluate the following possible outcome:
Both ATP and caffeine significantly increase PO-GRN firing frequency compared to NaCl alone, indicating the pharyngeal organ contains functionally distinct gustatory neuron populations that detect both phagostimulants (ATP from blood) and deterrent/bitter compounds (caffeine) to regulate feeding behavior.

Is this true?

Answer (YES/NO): YES